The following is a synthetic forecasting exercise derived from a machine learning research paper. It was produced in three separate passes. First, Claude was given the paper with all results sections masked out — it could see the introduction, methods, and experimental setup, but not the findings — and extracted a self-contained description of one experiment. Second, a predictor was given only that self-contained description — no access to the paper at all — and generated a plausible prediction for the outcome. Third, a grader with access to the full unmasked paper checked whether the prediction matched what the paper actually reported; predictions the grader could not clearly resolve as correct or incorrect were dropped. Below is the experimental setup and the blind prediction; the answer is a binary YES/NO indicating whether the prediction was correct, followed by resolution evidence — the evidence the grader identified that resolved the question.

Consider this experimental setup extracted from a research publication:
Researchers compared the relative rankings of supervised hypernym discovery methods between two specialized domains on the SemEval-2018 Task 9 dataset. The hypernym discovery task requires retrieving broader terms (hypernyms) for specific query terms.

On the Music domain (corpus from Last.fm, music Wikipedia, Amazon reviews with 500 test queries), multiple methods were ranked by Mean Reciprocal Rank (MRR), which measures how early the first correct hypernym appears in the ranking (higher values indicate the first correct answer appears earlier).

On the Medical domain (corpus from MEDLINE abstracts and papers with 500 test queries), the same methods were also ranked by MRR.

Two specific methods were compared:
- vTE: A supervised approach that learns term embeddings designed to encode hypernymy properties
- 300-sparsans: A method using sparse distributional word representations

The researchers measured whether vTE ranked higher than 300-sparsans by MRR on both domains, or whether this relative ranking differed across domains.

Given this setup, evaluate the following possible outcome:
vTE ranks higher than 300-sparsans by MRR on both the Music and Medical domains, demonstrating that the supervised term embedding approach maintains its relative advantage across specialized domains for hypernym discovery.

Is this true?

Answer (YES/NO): NO